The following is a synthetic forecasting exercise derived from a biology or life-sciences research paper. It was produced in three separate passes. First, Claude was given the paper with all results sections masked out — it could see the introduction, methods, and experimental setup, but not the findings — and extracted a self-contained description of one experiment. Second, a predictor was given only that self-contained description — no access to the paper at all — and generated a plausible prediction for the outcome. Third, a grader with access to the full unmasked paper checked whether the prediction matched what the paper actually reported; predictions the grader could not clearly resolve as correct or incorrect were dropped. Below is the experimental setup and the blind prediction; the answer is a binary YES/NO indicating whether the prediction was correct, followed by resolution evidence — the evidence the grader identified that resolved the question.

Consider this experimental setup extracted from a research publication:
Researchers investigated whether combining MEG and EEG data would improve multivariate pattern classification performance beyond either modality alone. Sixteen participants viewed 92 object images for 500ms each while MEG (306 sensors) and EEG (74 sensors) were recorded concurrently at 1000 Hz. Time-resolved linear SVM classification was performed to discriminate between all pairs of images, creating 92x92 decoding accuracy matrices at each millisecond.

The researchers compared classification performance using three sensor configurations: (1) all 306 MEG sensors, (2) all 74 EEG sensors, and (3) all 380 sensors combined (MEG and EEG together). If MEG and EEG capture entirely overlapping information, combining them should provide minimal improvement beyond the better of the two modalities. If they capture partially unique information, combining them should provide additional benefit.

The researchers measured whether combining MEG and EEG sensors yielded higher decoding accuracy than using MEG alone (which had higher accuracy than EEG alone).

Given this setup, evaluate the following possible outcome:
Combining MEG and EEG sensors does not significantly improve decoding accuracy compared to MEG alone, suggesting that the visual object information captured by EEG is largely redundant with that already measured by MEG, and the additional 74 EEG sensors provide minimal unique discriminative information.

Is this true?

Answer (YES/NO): NO